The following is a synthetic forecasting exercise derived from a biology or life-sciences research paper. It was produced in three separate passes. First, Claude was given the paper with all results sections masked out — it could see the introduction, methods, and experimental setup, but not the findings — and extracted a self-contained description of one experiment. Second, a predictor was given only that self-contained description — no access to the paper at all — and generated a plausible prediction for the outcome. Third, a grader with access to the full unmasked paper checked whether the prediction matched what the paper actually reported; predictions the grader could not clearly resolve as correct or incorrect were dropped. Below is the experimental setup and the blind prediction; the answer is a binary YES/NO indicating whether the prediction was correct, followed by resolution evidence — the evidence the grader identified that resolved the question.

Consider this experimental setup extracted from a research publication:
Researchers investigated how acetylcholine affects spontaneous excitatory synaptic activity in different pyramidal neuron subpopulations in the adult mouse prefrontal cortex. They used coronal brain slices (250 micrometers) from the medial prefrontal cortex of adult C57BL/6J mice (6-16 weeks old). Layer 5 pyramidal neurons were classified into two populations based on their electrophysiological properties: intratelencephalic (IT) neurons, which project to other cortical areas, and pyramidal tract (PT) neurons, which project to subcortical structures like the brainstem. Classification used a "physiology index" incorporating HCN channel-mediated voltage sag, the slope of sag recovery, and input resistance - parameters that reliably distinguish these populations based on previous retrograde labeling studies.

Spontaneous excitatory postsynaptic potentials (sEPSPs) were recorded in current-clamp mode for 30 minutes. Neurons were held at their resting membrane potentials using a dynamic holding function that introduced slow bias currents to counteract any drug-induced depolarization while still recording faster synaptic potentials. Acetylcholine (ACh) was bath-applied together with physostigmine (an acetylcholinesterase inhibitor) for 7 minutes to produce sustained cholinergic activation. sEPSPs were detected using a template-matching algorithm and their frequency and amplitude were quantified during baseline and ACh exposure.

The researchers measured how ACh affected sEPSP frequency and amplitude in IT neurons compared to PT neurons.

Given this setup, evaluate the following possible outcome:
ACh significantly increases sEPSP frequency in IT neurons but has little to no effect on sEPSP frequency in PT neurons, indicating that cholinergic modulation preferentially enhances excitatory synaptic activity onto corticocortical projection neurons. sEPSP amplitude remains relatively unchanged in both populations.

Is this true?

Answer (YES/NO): NO